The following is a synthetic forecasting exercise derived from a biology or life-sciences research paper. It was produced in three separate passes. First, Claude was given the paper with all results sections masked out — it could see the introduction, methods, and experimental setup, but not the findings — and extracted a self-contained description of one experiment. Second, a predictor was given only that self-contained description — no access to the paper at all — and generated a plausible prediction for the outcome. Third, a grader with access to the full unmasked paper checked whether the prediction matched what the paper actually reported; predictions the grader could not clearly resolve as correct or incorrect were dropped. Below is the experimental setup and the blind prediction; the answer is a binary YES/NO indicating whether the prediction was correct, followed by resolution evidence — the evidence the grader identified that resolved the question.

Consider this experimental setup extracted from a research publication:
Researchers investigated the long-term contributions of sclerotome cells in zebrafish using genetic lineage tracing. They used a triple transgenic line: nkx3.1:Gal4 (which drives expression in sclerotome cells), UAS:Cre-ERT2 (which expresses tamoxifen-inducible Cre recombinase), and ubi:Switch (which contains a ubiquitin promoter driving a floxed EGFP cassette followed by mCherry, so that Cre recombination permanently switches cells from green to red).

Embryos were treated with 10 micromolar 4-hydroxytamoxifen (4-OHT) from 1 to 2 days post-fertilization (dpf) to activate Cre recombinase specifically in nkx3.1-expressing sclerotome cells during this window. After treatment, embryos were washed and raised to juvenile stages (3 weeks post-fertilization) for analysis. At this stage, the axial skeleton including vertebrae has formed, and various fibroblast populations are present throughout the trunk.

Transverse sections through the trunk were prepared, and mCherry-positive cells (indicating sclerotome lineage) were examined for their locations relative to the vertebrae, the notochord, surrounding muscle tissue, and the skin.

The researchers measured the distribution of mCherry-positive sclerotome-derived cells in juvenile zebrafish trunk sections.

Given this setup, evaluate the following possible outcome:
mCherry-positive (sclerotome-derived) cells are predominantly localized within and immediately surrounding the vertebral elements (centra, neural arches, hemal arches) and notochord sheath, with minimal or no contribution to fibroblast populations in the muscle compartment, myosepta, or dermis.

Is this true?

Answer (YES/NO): NO